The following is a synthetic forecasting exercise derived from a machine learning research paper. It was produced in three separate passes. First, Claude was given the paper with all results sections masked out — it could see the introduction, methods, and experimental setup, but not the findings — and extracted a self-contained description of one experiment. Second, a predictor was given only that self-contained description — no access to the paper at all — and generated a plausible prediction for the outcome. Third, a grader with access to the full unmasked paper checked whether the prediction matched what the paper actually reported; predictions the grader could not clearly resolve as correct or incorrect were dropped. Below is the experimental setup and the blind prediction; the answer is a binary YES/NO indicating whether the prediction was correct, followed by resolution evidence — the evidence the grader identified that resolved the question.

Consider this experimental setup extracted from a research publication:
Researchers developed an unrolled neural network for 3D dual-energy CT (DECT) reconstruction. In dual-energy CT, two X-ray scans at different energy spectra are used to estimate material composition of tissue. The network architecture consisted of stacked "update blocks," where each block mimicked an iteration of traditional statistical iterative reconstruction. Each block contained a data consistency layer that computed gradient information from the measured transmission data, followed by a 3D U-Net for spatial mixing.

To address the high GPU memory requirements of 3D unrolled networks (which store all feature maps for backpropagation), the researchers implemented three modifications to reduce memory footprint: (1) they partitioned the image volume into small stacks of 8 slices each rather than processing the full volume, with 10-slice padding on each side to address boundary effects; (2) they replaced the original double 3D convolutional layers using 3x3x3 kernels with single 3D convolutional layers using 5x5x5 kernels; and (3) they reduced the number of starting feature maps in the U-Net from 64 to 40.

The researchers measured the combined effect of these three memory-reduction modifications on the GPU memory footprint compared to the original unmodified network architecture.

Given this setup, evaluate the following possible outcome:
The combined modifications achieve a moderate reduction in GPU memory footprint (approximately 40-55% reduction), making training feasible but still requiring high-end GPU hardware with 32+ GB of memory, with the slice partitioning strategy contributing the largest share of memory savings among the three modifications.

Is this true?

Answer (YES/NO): NO